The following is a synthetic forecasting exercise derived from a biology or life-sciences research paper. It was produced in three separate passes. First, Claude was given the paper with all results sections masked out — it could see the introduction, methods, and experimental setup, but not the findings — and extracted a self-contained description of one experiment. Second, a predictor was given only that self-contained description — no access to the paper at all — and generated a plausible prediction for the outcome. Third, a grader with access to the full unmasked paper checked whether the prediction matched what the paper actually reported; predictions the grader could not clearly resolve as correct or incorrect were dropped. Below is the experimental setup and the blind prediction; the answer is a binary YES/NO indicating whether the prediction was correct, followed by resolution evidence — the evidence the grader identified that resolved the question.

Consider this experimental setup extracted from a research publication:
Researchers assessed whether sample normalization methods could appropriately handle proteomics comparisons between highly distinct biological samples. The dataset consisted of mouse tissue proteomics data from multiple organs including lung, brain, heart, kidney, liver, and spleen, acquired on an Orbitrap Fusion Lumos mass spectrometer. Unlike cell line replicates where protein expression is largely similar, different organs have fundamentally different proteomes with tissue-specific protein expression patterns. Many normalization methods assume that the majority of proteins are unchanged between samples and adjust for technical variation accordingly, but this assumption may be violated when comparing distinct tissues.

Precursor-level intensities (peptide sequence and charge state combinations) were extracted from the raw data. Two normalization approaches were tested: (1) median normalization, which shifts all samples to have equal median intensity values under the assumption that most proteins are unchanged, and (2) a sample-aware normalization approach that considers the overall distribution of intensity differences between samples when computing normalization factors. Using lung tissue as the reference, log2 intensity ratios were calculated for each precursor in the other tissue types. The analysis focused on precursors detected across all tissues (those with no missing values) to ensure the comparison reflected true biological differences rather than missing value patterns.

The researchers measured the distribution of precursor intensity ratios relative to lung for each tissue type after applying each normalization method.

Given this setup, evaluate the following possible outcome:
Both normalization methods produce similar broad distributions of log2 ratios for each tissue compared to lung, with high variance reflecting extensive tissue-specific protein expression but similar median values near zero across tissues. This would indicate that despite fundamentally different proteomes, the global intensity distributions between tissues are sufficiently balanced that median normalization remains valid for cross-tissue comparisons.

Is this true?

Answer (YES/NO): NO